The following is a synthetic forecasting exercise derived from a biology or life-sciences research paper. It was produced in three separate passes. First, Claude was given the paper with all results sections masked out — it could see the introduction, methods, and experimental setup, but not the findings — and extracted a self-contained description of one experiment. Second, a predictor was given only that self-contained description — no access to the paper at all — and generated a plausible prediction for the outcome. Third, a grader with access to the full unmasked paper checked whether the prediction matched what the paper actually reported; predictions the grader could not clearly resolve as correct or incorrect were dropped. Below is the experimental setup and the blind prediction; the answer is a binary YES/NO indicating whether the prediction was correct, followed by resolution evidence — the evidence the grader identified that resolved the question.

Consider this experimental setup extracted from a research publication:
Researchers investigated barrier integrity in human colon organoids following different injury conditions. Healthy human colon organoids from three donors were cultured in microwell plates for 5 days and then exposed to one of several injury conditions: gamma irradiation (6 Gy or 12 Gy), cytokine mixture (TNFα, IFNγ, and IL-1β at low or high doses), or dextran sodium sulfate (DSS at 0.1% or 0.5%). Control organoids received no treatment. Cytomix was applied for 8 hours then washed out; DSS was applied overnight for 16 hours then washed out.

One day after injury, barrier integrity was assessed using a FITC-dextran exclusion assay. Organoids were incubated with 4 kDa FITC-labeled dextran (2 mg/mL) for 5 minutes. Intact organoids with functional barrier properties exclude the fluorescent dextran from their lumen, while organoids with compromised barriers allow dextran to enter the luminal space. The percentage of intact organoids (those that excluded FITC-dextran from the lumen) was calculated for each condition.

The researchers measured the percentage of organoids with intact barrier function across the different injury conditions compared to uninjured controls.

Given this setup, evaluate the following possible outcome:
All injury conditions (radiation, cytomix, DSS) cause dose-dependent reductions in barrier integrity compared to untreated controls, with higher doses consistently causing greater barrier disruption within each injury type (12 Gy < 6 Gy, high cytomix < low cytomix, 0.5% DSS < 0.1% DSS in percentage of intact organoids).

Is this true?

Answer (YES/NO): NO